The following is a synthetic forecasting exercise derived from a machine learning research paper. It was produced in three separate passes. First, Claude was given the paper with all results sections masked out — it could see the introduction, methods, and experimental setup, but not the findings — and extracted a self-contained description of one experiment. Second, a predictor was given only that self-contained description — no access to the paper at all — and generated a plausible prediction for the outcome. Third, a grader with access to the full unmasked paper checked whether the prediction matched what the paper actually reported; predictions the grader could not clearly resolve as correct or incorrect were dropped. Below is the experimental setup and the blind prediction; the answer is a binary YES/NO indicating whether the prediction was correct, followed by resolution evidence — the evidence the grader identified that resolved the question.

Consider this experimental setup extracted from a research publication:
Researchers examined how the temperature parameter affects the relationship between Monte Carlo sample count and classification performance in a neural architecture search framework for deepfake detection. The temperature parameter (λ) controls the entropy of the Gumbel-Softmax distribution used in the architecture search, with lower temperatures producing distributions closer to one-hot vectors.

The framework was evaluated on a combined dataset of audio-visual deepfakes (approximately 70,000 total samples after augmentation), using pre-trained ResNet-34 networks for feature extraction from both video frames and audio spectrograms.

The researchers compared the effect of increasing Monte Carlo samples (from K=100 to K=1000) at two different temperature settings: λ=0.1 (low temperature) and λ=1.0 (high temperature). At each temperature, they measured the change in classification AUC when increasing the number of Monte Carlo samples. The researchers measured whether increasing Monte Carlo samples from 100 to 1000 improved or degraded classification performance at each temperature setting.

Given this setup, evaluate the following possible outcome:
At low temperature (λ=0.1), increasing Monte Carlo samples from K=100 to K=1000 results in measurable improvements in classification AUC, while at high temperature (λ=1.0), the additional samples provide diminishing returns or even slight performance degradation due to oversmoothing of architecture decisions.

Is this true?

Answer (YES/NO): NO